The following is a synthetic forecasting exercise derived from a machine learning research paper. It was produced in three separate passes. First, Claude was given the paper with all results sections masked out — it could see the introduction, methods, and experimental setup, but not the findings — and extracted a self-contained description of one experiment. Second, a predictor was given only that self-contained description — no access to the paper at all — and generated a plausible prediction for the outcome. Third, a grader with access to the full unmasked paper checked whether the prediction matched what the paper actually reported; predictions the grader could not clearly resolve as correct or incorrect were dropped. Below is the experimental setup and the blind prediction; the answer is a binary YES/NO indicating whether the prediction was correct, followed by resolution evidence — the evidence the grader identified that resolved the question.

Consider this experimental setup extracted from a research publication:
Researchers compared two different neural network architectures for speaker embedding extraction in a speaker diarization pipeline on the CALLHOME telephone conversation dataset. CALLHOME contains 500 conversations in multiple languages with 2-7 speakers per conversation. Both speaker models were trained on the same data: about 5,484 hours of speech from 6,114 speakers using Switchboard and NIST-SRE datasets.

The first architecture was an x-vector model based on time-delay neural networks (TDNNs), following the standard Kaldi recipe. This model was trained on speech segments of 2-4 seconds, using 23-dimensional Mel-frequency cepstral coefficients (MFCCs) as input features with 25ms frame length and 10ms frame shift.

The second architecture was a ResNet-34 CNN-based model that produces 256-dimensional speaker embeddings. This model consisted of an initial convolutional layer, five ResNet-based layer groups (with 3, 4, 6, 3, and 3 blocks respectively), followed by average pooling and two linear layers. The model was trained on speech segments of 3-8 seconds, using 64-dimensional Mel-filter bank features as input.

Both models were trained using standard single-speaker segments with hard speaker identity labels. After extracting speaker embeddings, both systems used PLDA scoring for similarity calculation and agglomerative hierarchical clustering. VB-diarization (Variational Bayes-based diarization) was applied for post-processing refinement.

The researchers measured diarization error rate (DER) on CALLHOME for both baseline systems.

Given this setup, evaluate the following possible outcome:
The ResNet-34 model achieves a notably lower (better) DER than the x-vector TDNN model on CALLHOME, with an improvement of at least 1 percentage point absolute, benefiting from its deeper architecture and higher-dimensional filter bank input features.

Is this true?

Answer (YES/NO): NO